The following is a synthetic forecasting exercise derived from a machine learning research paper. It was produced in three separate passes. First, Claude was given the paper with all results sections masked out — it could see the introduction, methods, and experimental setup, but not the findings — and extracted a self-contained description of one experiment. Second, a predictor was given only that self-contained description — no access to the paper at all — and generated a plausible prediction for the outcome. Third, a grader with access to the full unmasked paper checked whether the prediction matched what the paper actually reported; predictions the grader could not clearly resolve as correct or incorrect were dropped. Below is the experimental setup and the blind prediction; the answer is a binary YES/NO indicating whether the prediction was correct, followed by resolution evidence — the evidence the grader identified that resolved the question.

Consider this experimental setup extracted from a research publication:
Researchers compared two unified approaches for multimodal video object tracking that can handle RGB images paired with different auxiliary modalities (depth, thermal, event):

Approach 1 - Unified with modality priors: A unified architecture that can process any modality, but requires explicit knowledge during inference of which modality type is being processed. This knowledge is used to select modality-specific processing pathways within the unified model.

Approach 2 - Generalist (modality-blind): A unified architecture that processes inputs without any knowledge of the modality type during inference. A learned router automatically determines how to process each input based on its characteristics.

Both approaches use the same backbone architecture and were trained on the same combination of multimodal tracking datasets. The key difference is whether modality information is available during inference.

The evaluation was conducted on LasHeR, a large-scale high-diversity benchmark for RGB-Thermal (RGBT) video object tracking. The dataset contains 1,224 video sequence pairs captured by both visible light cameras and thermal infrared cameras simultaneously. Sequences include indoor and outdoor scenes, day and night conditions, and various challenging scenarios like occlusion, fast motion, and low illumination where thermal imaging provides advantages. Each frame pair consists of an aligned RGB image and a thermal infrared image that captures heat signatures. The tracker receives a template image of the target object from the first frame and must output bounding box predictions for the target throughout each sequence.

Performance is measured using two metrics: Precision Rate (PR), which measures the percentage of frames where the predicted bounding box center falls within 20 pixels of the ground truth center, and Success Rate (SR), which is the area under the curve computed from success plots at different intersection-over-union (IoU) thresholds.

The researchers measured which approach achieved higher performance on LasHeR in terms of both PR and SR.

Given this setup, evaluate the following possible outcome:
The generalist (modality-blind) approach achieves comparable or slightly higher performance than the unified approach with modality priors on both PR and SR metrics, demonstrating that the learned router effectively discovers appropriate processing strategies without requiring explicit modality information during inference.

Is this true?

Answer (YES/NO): YES